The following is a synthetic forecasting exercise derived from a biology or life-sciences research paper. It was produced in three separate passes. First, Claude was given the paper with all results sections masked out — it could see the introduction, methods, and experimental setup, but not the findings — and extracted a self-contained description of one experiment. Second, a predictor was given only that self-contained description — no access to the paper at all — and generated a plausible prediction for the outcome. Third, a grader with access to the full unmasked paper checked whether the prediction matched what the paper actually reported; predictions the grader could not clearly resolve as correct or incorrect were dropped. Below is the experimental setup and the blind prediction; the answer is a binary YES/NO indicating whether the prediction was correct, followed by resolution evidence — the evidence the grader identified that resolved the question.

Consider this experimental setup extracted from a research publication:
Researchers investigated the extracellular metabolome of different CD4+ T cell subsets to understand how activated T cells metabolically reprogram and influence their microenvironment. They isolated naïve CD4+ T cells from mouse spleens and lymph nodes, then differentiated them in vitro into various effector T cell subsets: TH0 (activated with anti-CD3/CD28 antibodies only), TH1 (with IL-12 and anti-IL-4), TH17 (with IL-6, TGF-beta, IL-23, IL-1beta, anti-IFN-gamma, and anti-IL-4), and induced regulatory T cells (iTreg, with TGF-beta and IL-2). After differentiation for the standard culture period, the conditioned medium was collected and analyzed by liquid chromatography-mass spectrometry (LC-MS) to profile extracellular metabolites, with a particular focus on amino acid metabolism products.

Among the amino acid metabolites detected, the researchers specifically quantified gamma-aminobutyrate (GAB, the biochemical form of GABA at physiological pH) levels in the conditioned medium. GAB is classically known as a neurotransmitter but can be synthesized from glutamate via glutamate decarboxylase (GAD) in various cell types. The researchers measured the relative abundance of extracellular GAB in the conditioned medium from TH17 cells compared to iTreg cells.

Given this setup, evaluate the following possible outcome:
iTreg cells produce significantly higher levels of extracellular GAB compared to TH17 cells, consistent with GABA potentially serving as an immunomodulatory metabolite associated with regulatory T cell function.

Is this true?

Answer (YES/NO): YES